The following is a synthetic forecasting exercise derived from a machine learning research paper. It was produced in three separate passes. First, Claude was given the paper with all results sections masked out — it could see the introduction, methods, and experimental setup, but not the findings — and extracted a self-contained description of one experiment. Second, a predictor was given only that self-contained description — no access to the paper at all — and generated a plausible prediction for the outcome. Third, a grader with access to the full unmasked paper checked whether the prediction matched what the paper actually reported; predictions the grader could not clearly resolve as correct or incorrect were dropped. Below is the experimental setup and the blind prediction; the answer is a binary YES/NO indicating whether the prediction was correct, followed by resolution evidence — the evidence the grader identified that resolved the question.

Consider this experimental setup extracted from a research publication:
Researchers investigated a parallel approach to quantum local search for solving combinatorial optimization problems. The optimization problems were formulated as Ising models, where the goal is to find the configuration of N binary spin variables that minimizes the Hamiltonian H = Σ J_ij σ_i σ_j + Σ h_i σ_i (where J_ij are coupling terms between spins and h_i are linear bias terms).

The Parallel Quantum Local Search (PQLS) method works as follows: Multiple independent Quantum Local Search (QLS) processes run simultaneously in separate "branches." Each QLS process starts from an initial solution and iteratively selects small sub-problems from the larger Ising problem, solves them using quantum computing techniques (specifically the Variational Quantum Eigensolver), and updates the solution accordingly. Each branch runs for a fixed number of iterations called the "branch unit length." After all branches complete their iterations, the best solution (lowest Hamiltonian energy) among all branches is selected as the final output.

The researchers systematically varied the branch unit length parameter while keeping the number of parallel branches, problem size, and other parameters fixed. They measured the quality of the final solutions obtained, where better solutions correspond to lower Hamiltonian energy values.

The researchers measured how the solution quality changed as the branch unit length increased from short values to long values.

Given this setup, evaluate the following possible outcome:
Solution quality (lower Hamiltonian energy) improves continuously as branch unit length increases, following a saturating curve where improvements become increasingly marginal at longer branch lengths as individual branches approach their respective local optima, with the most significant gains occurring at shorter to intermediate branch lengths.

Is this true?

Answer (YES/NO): NO